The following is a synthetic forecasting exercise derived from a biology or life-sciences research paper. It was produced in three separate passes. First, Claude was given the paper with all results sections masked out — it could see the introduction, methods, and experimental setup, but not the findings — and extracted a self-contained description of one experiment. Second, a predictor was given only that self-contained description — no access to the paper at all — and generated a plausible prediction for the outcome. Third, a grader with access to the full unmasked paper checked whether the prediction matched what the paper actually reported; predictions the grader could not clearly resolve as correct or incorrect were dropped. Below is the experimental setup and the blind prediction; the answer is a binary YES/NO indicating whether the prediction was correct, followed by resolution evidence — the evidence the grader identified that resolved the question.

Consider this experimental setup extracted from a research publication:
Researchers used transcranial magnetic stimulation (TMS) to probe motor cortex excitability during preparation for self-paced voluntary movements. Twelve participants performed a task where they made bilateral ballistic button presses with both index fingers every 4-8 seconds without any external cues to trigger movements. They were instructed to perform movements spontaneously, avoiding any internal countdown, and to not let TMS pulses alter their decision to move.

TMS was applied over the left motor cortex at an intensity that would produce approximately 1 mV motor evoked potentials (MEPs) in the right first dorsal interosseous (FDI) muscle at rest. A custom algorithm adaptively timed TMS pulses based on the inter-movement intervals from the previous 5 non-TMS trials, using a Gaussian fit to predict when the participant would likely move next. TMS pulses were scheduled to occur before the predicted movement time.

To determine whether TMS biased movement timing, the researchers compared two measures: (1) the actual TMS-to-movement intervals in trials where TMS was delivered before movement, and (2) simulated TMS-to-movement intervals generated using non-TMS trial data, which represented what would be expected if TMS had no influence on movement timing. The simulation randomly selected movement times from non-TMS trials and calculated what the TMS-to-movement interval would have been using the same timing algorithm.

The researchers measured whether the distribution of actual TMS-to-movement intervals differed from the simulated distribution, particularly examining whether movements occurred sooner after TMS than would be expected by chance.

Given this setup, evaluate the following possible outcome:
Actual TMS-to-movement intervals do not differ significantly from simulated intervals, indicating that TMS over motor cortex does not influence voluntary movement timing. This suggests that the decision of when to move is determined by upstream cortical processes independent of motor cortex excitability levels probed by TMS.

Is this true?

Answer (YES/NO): NO